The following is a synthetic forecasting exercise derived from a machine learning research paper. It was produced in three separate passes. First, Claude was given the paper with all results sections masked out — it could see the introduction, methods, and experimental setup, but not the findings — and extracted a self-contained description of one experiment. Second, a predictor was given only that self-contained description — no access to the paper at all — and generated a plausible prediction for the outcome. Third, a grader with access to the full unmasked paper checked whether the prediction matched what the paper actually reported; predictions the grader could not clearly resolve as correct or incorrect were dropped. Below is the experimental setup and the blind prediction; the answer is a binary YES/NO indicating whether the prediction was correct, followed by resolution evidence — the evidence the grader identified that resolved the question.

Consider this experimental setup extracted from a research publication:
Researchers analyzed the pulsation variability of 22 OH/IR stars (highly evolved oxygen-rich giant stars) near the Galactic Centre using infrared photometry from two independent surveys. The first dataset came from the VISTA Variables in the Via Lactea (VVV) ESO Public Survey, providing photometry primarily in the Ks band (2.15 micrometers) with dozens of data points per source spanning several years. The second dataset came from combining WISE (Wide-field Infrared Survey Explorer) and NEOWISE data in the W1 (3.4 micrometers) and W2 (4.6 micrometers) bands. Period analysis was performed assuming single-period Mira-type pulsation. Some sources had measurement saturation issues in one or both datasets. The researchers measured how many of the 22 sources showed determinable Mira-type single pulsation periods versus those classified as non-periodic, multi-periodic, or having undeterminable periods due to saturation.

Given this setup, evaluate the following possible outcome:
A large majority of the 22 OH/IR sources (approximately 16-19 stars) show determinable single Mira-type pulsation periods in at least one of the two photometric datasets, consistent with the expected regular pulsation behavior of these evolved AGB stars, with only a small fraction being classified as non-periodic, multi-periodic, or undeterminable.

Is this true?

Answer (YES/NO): NO